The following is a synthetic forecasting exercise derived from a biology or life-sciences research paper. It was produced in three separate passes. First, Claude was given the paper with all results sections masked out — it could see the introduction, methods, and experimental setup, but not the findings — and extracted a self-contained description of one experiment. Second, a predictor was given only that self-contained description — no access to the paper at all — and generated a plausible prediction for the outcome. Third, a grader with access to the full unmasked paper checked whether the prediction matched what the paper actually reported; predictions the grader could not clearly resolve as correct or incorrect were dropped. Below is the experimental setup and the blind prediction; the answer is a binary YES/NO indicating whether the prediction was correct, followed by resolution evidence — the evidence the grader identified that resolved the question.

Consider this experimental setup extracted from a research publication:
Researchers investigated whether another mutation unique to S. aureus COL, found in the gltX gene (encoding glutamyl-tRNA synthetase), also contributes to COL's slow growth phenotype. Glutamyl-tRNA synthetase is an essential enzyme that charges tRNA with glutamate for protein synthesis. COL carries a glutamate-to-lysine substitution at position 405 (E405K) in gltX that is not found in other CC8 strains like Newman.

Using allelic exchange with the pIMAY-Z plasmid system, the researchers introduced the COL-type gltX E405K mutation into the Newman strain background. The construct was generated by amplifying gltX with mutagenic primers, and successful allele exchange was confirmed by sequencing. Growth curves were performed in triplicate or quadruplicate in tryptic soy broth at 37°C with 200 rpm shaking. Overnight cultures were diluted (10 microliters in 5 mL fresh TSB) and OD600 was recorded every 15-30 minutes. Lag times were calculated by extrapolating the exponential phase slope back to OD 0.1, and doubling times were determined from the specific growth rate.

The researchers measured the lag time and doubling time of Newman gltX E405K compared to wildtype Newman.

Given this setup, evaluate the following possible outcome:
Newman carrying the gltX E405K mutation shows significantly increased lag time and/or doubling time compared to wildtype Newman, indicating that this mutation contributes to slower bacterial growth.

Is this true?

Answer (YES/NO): NO